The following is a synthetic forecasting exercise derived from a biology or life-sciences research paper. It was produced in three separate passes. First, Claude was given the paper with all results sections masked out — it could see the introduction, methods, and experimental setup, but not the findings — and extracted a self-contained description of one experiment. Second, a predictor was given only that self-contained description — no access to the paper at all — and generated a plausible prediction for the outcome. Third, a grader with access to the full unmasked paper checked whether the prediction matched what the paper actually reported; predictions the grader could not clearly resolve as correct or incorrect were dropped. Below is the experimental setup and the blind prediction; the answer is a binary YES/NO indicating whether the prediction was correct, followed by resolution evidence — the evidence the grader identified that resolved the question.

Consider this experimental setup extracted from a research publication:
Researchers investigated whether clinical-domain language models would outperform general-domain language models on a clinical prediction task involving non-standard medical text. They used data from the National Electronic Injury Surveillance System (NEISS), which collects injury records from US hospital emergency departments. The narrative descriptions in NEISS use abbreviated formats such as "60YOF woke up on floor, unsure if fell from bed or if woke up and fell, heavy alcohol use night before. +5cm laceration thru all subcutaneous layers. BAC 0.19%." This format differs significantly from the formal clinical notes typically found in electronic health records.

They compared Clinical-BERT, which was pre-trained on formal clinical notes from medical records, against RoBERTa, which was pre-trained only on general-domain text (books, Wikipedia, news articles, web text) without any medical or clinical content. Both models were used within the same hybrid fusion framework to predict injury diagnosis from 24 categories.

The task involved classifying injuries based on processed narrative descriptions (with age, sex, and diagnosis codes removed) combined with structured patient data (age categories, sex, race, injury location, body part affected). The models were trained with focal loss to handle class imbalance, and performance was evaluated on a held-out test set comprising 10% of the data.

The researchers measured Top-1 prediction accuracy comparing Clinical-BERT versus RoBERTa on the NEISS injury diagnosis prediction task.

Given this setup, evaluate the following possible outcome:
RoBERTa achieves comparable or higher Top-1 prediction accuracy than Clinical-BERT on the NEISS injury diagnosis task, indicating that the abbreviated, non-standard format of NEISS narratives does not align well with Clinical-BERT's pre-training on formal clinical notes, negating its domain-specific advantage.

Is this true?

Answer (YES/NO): YES